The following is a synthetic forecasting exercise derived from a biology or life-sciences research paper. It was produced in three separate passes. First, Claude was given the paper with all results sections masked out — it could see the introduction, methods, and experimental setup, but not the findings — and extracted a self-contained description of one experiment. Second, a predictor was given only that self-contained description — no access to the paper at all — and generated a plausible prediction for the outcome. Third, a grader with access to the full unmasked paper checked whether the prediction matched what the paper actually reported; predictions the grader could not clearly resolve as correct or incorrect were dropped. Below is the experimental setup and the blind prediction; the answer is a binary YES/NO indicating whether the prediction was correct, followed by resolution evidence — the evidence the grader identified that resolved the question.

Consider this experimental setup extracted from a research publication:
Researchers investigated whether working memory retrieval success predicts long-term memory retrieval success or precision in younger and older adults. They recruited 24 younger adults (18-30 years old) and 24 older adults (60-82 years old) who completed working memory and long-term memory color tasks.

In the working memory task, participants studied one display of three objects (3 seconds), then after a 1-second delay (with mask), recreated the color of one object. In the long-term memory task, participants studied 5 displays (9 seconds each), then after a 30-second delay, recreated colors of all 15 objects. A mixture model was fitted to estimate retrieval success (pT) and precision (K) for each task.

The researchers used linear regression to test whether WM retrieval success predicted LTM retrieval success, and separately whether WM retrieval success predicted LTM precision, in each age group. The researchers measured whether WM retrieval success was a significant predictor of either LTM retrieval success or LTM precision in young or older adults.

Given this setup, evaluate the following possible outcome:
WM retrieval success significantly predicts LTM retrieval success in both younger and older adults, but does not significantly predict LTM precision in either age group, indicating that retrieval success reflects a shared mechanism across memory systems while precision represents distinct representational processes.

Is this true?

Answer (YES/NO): NO